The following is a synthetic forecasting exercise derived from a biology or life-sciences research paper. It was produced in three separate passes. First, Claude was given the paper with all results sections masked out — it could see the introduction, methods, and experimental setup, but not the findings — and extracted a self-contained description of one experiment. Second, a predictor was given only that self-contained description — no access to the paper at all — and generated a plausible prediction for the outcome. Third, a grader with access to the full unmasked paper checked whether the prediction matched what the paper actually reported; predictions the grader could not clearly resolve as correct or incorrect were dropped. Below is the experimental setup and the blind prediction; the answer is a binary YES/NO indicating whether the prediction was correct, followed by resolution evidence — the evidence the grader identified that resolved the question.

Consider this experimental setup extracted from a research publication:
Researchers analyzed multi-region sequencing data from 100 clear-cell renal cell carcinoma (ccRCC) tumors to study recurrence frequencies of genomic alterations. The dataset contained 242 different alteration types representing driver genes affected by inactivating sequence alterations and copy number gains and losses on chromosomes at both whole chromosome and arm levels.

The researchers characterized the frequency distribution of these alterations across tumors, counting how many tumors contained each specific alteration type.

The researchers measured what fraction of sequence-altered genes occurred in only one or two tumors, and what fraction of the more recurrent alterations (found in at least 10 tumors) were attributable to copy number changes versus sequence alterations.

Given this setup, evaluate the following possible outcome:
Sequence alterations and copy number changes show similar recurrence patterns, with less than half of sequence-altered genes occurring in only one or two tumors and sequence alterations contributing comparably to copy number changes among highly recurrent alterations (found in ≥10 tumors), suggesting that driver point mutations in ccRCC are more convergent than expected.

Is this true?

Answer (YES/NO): NO